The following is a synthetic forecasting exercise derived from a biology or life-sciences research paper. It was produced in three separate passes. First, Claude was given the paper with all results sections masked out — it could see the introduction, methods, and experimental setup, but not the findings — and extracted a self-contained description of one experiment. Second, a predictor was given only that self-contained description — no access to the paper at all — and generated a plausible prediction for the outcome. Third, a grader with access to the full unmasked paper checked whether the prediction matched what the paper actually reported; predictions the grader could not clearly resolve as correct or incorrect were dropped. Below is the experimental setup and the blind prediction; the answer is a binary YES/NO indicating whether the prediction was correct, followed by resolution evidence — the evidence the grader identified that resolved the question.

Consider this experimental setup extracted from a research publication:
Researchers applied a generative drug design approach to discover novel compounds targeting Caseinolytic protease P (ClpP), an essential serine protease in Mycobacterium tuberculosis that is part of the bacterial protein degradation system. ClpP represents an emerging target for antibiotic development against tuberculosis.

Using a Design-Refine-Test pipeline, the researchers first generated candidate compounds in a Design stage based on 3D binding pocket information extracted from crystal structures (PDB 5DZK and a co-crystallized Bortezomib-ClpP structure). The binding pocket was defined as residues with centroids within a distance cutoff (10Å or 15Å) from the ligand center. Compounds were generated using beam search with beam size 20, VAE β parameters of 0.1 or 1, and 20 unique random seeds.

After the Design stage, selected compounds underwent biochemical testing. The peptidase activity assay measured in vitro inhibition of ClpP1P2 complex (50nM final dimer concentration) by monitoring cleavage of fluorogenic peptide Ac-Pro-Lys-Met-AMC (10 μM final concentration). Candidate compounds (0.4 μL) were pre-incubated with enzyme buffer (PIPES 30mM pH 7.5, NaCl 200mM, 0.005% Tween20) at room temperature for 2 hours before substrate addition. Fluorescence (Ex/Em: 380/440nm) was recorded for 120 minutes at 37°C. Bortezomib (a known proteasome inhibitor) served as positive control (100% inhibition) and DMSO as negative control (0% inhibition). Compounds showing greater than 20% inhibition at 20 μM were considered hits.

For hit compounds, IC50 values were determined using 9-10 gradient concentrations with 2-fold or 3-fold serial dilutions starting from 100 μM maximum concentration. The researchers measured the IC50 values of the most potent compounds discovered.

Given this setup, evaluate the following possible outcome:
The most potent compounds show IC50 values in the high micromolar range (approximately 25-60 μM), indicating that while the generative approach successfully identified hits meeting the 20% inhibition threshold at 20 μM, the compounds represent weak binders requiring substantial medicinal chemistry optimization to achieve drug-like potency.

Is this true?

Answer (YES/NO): NO